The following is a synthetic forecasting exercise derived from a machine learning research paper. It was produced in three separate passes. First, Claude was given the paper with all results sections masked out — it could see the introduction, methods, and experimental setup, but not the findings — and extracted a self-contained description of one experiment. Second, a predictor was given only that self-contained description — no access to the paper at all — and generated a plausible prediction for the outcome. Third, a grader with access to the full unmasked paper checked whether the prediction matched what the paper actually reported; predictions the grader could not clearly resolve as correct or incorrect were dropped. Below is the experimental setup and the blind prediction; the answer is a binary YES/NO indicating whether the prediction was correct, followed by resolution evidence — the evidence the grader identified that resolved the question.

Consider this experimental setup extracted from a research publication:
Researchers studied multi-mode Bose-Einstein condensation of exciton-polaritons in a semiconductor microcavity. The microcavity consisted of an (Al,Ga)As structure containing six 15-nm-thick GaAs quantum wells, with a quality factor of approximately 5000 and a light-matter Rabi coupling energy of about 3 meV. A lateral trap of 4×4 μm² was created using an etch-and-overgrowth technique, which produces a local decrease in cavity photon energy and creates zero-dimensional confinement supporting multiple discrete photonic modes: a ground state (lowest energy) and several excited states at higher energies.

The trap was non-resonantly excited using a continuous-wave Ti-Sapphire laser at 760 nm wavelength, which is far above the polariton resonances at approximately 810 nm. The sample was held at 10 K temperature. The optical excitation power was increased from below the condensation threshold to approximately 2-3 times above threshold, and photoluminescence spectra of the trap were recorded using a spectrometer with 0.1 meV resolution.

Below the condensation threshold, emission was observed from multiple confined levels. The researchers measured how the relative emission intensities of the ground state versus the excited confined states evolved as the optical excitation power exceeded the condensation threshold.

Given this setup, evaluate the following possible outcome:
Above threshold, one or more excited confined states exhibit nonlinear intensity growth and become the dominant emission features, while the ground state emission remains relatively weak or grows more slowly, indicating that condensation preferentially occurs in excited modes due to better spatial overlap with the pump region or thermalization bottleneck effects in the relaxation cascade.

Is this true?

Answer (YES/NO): YES